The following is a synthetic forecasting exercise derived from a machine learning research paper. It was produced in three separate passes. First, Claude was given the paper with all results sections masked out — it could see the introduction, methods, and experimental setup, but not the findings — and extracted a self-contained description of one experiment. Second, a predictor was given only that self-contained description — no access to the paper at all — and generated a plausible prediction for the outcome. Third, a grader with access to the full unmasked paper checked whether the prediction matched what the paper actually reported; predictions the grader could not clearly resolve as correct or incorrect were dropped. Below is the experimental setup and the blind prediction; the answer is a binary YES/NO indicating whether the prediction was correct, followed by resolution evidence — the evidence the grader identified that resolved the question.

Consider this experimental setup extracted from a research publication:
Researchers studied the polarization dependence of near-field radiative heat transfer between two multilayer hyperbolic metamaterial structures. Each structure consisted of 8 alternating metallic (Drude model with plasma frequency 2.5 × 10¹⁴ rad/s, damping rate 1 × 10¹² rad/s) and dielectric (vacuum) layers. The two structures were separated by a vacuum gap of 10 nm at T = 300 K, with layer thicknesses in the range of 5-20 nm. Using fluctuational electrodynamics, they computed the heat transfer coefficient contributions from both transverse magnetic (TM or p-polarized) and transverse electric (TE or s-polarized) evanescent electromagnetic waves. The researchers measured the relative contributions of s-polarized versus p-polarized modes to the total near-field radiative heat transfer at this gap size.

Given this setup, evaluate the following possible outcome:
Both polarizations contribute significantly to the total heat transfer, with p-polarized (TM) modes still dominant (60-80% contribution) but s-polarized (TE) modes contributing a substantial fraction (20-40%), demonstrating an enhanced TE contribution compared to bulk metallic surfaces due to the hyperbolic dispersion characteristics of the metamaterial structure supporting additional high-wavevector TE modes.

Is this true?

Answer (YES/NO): NO